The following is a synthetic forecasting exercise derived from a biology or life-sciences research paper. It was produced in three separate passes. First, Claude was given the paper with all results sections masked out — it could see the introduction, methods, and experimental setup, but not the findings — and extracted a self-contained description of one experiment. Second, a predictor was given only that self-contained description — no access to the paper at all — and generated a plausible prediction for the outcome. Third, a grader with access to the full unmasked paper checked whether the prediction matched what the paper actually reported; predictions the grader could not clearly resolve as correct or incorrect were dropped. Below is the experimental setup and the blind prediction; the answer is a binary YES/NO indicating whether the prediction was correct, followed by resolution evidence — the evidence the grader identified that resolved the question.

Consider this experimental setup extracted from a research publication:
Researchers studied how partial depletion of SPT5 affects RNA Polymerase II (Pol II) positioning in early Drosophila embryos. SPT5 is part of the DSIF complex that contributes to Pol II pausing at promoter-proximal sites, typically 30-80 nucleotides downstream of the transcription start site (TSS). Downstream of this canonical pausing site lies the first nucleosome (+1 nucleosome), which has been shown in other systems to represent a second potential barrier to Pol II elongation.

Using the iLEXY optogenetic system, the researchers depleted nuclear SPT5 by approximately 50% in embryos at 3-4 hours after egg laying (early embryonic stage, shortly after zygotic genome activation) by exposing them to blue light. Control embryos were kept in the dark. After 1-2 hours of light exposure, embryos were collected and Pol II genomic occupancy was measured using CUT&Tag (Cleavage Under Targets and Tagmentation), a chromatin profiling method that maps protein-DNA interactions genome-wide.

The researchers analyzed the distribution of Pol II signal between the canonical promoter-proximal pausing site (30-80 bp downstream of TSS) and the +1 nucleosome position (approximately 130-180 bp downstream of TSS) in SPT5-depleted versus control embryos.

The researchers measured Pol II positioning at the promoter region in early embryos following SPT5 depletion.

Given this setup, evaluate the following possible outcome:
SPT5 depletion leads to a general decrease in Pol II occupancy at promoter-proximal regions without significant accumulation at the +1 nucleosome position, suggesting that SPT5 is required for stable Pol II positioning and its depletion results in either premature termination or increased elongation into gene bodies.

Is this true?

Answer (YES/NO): NO